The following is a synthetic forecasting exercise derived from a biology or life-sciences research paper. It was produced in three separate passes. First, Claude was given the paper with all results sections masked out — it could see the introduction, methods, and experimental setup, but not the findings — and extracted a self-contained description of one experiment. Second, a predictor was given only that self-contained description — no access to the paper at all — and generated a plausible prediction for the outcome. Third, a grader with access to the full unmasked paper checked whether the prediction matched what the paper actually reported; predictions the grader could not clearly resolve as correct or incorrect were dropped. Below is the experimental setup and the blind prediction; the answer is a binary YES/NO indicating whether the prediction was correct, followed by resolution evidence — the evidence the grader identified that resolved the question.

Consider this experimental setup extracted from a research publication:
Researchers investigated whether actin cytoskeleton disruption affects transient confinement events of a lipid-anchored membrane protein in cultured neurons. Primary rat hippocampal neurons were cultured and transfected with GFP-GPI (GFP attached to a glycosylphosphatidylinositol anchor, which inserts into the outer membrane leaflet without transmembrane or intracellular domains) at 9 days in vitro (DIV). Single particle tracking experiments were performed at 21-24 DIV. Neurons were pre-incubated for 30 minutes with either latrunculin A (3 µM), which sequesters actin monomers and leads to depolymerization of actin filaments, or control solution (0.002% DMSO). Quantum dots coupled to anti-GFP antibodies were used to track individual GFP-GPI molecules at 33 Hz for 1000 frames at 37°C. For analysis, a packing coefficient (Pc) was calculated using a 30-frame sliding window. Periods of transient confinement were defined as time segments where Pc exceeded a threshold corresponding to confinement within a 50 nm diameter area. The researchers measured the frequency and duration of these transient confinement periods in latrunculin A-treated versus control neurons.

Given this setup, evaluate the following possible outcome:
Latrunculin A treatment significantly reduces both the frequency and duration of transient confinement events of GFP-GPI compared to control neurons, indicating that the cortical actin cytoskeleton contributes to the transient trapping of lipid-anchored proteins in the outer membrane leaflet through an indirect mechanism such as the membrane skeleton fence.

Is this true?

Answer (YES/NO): NO